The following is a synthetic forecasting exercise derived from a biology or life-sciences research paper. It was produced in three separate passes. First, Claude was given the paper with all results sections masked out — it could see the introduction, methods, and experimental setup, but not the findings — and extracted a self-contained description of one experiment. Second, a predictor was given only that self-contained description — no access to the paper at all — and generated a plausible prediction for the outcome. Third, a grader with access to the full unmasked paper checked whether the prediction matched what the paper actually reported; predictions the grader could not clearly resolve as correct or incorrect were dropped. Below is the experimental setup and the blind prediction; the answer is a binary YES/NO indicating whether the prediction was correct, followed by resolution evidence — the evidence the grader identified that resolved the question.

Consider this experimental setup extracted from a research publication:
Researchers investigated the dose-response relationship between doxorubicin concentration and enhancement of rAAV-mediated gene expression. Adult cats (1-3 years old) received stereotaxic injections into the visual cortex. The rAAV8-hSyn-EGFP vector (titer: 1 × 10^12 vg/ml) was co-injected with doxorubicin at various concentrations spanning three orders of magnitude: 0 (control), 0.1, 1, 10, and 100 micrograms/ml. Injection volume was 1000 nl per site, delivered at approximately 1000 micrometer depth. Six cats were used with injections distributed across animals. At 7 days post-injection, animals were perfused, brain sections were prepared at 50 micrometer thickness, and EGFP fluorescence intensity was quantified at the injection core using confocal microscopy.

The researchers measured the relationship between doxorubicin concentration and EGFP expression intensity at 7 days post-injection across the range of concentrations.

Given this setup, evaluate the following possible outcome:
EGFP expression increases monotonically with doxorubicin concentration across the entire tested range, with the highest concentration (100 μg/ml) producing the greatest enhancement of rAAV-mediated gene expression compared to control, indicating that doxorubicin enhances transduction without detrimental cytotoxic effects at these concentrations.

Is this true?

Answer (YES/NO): NO